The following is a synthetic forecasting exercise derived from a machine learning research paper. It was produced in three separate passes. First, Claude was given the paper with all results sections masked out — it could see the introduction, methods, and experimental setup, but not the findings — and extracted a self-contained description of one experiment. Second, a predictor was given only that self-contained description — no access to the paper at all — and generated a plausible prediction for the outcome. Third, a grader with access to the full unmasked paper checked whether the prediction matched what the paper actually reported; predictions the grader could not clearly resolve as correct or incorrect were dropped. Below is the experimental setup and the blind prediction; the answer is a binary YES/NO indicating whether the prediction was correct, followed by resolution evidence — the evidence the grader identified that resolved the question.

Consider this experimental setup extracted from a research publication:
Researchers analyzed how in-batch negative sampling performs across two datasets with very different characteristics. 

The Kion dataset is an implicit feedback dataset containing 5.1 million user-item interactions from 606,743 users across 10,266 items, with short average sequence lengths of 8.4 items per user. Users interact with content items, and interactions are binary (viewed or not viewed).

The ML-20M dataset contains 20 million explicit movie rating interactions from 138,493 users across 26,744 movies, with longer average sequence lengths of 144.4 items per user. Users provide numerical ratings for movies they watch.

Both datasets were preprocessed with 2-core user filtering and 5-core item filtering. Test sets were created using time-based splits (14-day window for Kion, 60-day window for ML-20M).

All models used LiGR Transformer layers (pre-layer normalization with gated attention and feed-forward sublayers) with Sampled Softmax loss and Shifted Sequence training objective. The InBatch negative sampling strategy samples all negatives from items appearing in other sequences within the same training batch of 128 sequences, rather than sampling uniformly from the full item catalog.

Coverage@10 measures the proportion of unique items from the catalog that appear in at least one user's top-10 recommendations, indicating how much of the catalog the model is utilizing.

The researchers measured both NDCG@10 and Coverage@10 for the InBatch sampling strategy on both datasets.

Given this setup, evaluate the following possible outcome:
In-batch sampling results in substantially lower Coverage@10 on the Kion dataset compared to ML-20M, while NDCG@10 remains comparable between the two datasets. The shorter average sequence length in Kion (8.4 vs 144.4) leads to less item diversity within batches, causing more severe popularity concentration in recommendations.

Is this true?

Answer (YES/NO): NO